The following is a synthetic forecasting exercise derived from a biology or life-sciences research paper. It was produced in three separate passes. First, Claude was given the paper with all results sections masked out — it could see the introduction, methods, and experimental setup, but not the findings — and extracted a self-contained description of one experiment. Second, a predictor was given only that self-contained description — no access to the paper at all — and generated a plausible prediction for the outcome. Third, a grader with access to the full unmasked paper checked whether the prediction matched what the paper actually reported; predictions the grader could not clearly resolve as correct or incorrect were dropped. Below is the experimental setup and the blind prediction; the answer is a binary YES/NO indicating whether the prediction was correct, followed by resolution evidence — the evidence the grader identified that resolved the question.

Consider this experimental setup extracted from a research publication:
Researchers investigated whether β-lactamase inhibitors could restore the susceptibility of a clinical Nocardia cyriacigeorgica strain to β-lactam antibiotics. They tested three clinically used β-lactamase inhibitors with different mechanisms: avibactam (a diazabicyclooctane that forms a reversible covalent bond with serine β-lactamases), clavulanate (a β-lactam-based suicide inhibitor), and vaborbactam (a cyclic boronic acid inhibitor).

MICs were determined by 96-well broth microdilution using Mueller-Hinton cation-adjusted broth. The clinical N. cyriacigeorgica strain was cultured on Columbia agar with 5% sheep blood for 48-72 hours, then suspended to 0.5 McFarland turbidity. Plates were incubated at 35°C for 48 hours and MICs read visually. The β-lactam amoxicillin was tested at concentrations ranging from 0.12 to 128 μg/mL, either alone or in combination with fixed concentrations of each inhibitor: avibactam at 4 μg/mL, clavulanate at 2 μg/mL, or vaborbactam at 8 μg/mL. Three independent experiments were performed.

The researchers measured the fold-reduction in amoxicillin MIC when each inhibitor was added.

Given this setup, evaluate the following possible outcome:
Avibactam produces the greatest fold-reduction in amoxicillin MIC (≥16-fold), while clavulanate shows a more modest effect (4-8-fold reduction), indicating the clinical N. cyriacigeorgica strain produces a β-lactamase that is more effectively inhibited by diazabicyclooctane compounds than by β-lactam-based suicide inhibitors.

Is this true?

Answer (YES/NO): NO